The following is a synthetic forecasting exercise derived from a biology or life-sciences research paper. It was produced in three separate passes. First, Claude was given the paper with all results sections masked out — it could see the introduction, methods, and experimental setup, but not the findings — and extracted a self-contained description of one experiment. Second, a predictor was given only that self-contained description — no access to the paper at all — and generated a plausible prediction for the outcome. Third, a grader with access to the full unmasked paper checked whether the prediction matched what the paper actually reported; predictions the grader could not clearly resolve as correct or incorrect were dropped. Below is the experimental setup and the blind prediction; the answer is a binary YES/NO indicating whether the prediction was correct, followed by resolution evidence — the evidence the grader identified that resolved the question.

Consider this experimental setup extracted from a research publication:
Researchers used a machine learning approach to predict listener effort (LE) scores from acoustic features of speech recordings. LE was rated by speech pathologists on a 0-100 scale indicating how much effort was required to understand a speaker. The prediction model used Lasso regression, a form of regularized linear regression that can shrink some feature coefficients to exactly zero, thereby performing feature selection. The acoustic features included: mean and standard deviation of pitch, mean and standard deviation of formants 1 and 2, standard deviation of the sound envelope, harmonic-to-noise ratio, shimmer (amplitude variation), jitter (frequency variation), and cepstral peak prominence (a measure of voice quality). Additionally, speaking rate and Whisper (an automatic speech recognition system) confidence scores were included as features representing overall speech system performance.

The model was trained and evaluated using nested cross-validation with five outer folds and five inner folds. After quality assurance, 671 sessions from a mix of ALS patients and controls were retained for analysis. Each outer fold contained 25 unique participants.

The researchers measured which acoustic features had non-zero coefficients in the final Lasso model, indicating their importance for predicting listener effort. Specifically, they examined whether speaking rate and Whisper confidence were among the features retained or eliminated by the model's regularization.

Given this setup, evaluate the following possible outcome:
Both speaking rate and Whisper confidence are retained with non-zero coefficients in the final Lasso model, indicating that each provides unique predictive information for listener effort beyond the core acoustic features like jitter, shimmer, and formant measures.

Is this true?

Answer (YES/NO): YES